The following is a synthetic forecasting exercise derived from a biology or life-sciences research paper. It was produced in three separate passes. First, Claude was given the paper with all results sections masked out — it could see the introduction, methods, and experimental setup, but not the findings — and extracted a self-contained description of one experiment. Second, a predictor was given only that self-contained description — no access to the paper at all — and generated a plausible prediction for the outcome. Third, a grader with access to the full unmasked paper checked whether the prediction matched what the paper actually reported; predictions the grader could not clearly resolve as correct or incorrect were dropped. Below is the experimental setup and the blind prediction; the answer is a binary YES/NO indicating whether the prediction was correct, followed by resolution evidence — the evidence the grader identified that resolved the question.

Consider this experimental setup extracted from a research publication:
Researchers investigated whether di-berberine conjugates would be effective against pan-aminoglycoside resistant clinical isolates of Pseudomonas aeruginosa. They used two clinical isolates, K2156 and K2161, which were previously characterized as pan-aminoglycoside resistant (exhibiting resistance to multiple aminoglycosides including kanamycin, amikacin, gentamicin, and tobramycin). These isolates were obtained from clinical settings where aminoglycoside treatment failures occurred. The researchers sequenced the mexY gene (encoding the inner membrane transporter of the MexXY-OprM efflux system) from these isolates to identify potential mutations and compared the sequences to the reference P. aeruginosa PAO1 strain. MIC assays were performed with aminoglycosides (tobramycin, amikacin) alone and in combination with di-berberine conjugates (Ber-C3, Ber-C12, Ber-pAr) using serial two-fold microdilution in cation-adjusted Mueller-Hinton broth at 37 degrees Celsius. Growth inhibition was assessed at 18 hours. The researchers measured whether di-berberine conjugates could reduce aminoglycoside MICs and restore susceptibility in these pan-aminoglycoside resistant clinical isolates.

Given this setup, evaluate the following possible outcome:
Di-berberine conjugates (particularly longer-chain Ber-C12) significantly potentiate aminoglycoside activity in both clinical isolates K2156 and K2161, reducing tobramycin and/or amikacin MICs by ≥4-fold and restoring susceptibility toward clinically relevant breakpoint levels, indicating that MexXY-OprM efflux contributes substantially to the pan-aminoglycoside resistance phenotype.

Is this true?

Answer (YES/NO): NO